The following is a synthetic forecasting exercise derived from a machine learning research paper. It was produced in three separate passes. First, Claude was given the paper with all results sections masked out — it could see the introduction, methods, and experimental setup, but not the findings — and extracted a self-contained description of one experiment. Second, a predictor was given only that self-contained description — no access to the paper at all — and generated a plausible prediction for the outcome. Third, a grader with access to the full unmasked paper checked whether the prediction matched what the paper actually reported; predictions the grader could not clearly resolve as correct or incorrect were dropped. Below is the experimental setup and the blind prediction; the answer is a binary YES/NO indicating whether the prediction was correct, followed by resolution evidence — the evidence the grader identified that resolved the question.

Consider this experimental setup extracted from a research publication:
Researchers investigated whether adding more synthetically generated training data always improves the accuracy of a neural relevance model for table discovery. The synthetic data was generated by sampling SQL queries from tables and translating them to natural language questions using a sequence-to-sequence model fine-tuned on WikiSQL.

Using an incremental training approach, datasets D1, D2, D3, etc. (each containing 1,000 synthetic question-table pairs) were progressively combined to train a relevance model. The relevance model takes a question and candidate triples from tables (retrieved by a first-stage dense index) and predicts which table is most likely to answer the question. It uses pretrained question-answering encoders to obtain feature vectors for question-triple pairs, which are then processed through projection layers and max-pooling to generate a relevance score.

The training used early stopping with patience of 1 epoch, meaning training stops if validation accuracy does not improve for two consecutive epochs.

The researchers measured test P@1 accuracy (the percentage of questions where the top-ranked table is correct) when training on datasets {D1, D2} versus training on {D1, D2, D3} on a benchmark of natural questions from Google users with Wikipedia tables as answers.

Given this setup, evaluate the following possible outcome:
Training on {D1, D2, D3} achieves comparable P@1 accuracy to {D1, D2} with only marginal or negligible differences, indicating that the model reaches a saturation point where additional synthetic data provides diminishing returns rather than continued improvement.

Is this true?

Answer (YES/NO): NO